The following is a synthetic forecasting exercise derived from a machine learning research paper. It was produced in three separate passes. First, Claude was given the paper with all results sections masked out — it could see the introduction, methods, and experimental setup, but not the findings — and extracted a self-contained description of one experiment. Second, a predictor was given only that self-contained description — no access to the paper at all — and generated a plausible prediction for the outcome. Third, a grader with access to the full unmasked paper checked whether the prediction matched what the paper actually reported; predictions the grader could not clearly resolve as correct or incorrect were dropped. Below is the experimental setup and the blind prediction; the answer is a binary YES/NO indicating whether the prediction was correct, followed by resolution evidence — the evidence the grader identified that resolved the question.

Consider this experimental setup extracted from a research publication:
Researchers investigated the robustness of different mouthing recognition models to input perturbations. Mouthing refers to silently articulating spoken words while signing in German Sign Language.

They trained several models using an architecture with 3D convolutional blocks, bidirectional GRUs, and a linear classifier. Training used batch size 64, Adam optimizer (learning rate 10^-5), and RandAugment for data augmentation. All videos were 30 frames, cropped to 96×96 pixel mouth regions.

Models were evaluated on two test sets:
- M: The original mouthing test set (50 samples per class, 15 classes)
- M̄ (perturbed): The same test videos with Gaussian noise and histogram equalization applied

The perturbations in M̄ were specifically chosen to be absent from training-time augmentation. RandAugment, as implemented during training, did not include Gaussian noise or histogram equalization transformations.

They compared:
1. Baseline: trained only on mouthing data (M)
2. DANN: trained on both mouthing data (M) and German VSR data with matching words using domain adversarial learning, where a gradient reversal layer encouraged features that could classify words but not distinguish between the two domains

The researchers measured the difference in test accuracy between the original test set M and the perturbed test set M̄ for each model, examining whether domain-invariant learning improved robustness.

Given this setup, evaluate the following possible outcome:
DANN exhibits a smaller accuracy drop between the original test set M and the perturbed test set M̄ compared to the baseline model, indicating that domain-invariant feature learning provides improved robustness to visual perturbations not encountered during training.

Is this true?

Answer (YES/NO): YES